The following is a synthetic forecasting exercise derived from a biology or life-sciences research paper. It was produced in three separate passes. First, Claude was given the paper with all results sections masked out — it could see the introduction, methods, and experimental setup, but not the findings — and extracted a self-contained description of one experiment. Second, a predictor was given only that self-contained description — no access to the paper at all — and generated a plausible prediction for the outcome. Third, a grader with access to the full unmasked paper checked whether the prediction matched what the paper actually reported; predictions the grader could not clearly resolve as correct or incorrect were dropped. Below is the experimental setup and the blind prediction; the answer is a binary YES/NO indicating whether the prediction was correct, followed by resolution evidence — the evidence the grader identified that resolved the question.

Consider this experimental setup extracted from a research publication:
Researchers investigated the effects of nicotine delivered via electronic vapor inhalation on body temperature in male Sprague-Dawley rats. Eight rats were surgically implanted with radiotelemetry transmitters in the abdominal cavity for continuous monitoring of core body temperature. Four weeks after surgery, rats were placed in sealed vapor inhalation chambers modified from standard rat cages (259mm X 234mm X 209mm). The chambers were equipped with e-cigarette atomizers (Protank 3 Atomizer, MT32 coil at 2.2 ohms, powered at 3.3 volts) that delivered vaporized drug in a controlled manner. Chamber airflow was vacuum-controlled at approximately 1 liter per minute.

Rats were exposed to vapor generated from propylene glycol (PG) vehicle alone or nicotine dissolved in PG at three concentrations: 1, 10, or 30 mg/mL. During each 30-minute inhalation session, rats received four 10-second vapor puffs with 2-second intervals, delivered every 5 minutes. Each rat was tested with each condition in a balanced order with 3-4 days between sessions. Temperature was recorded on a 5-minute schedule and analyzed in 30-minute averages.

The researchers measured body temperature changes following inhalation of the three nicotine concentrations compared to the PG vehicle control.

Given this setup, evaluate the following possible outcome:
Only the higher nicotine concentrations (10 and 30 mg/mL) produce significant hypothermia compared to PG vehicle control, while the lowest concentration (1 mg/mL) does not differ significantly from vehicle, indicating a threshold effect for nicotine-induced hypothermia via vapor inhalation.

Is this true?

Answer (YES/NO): NO